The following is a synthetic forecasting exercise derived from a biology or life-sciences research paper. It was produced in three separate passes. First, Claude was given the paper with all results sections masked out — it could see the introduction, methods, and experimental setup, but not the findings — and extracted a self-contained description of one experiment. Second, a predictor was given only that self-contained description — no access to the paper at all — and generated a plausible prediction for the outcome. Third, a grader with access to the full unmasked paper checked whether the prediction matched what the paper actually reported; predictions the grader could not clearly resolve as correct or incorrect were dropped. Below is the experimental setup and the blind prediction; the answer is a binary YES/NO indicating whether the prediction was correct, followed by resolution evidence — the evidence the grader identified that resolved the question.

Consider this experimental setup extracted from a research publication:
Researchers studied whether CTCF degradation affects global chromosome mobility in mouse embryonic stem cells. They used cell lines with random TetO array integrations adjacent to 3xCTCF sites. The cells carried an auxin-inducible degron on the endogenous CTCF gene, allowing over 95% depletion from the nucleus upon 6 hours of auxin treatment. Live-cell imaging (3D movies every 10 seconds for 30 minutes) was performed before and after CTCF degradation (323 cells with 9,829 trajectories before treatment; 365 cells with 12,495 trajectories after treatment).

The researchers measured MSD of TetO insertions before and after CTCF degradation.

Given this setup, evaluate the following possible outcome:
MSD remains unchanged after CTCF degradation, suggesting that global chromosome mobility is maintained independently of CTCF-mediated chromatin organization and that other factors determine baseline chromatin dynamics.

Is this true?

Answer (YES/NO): YES